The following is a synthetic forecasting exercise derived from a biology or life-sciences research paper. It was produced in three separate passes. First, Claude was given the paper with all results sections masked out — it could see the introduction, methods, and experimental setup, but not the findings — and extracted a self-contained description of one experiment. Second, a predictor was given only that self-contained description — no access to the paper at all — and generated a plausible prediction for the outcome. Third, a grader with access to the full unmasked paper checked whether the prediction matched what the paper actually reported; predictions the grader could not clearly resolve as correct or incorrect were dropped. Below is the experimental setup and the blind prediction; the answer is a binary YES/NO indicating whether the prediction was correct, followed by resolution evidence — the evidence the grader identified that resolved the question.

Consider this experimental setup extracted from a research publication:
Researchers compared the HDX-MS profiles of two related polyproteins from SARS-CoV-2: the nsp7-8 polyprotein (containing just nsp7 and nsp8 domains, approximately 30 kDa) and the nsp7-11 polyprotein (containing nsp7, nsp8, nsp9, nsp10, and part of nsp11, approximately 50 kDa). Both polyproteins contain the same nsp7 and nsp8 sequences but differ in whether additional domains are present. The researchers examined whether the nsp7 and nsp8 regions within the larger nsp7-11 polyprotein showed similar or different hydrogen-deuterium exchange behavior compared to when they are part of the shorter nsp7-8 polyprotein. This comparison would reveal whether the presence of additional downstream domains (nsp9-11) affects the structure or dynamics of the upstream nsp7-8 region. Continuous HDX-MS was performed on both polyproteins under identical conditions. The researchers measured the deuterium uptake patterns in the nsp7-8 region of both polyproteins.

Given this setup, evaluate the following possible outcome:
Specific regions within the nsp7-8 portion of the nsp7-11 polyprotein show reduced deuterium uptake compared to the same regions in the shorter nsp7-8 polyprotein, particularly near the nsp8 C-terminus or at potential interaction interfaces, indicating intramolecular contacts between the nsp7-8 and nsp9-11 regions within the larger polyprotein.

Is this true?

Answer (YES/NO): NO